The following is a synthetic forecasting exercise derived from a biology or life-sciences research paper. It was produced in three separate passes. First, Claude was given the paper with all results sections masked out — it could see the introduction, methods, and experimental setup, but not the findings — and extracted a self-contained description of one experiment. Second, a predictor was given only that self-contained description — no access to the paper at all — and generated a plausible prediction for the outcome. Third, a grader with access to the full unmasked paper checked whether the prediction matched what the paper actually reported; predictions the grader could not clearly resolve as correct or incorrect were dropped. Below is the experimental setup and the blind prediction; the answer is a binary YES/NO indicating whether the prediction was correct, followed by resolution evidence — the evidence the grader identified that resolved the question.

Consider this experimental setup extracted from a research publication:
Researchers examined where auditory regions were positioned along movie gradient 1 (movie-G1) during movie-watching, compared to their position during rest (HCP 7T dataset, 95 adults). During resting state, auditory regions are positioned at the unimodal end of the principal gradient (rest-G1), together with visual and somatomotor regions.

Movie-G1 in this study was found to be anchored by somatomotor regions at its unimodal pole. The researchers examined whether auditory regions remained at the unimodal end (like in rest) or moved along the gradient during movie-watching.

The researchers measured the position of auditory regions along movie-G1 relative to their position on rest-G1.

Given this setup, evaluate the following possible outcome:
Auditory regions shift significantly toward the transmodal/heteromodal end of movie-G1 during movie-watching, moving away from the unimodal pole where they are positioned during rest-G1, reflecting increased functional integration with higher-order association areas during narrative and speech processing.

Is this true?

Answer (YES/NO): YES